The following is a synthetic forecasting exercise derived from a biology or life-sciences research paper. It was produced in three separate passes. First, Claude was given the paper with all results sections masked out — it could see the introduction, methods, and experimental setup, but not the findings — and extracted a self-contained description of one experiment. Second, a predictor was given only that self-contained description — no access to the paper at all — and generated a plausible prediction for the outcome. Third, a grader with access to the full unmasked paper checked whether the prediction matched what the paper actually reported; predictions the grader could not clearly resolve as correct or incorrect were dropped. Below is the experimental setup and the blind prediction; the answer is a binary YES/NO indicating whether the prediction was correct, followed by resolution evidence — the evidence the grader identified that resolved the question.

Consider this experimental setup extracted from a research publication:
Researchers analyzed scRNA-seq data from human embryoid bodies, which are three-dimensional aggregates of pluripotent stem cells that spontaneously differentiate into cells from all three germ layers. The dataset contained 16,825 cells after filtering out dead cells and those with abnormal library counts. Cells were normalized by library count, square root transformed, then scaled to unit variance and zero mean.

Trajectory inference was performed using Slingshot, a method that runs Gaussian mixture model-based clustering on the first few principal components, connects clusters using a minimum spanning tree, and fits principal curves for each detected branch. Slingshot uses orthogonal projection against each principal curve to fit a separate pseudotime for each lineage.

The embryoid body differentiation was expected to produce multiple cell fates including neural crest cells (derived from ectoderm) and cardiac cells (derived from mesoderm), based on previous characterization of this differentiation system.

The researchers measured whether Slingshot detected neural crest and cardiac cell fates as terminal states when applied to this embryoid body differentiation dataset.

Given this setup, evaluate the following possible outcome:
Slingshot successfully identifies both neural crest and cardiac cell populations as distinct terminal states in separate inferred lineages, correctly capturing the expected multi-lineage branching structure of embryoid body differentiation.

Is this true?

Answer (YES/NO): NO